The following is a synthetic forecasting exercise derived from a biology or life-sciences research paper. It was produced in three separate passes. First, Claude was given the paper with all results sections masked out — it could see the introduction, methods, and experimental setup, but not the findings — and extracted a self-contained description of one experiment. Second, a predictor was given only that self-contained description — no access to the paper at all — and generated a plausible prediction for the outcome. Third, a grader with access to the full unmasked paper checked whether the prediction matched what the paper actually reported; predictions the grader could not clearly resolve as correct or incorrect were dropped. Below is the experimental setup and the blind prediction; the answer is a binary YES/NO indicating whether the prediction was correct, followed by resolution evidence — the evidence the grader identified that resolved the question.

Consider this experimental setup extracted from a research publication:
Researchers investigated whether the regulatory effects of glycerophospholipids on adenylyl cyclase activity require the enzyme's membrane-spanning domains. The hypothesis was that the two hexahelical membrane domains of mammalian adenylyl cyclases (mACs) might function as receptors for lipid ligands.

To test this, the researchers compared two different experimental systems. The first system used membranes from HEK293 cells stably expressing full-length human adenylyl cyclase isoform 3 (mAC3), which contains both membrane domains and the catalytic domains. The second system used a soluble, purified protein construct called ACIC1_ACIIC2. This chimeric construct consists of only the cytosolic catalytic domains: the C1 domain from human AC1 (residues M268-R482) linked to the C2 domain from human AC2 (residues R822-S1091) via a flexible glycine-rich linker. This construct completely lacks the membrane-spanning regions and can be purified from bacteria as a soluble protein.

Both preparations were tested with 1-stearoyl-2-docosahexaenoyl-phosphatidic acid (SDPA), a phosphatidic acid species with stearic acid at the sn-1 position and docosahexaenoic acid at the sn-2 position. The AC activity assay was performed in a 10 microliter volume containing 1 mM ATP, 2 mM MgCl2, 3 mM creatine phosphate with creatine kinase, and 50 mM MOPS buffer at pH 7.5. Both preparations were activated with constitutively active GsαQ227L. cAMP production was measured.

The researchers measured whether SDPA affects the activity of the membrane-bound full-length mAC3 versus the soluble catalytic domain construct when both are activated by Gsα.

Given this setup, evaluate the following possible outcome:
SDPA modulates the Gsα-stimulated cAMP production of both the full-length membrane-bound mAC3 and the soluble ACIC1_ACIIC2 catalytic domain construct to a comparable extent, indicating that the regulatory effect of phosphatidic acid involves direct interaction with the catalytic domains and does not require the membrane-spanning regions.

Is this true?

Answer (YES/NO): NO